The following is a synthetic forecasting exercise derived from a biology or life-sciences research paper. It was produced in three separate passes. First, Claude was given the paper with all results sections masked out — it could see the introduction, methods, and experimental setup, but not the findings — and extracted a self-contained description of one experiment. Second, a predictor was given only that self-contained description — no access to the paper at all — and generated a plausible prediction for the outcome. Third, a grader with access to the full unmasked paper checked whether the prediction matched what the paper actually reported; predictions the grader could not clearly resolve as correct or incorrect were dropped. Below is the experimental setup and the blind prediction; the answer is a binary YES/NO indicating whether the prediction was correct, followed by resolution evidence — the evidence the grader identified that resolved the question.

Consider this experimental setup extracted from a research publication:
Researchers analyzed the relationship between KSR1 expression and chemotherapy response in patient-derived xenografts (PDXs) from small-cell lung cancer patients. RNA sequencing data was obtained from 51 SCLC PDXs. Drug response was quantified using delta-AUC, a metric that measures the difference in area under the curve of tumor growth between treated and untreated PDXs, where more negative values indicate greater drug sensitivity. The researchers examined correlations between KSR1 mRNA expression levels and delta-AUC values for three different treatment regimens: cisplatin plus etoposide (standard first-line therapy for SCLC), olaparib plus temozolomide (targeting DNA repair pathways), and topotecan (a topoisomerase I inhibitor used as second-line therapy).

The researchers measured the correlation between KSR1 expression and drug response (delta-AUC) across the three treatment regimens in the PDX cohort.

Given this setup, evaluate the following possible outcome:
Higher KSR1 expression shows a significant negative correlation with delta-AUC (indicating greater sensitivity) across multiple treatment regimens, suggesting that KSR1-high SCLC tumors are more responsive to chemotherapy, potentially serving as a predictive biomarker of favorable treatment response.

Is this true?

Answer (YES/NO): NO